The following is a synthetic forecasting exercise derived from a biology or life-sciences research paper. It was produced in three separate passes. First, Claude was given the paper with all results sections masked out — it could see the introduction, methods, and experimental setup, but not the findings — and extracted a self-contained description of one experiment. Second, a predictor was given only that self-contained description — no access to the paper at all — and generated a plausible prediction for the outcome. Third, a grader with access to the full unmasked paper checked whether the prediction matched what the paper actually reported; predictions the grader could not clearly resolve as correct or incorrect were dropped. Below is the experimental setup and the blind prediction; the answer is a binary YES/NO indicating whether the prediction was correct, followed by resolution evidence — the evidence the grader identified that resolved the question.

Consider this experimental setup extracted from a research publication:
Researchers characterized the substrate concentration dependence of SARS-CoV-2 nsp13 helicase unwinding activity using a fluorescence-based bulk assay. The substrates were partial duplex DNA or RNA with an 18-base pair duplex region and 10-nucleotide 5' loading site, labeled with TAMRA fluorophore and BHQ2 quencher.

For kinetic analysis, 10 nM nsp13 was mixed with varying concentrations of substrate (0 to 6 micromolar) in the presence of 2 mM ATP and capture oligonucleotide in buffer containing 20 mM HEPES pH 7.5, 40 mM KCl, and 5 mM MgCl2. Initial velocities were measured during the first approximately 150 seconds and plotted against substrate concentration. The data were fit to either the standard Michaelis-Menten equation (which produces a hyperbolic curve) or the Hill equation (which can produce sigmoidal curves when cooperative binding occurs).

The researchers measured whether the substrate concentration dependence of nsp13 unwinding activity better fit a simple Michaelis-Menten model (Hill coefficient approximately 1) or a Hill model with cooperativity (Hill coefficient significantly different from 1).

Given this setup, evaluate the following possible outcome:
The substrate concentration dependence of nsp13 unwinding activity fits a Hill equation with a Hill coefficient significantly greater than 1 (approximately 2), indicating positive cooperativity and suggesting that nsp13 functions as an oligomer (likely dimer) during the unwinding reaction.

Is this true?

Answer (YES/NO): NO